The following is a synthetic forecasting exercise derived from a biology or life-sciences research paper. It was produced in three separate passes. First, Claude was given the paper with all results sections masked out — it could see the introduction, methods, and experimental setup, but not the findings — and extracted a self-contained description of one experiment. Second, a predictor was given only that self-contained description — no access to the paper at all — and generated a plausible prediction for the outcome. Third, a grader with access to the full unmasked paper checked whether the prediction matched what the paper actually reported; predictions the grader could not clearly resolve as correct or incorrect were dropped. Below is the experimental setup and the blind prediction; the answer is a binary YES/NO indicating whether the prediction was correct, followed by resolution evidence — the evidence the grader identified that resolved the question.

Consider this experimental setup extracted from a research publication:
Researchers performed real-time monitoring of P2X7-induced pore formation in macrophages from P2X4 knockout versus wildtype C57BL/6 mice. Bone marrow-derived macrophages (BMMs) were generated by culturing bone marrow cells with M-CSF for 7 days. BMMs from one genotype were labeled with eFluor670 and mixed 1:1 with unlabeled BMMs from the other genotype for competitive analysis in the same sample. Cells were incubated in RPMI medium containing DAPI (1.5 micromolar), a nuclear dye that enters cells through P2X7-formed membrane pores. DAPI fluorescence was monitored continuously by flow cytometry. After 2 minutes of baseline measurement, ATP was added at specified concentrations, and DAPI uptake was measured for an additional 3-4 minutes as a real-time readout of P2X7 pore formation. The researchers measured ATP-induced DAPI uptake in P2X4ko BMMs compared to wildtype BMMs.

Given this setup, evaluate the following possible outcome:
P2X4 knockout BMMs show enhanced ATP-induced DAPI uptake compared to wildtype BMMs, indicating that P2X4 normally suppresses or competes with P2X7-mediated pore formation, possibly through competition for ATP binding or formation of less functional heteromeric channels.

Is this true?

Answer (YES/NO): NO